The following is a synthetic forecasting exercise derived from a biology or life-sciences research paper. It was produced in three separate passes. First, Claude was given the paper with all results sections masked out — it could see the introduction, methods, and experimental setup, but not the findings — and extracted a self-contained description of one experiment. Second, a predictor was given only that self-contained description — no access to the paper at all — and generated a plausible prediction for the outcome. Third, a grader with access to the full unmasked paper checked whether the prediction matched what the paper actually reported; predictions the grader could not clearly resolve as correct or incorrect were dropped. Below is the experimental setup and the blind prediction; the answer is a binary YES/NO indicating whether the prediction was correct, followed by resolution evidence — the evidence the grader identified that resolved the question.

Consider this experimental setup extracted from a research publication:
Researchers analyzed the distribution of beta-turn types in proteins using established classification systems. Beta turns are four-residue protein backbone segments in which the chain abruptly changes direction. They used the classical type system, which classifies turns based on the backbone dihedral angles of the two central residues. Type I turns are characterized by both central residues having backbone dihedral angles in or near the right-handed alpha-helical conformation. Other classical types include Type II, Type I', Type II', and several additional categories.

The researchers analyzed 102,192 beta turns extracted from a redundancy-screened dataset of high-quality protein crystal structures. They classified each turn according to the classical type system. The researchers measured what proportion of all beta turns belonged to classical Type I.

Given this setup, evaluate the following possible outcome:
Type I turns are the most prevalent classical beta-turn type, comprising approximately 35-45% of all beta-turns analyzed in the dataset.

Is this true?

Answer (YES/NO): NO